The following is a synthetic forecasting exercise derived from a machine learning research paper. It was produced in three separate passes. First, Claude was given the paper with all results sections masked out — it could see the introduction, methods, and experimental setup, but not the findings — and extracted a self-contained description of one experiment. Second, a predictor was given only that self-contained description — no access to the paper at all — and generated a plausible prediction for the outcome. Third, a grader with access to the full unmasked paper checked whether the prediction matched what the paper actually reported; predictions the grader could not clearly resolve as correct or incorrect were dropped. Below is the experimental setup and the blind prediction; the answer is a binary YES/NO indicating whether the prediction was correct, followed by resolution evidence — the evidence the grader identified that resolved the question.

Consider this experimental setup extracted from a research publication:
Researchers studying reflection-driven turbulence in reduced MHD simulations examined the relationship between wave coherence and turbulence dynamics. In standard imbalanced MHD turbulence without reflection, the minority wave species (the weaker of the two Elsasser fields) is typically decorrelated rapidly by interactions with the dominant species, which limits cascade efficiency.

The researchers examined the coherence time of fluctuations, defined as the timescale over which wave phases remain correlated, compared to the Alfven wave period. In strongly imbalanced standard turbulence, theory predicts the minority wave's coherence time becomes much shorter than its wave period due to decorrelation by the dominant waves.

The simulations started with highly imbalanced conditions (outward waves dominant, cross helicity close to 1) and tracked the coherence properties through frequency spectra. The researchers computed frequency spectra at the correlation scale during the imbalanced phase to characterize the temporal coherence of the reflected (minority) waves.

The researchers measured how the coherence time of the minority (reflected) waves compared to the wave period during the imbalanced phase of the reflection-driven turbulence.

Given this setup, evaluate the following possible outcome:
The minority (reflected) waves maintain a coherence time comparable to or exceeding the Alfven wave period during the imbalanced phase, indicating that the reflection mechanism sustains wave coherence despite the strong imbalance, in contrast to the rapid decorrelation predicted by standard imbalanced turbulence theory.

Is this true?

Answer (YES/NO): YES